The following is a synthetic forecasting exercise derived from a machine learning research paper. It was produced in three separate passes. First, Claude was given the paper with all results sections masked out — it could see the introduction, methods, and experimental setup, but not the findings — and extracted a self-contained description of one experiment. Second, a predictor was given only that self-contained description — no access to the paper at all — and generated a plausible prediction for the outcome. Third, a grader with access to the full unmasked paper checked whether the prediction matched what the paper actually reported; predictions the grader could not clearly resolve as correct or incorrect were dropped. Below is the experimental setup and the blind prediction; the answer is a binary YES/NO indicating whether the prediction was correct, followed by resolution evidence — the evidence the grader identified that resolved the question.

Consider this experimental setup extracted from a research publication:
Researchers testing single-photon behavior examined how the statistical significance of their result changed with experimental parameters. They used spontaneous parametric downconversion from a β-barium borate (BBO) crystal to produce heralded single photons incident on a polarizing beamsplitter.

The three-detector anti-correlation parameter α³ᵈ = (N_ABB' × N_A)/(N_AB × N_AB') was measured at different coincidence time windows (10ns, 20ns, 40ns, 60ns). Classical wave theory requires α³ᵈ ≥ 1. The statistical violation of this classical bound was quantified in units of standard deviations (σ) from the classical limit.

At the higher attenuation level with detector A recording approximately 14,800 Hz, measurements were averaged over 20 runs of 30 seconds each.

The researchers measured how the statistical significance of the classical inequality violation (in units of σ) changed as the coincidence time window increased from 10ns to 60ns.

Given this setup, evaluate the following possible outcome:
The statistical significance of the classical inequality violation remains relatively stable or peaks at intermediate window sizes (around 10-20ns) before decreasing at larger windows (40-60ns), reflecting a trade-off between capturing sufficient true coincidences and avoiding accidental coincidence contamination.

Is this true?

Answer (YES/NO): NO